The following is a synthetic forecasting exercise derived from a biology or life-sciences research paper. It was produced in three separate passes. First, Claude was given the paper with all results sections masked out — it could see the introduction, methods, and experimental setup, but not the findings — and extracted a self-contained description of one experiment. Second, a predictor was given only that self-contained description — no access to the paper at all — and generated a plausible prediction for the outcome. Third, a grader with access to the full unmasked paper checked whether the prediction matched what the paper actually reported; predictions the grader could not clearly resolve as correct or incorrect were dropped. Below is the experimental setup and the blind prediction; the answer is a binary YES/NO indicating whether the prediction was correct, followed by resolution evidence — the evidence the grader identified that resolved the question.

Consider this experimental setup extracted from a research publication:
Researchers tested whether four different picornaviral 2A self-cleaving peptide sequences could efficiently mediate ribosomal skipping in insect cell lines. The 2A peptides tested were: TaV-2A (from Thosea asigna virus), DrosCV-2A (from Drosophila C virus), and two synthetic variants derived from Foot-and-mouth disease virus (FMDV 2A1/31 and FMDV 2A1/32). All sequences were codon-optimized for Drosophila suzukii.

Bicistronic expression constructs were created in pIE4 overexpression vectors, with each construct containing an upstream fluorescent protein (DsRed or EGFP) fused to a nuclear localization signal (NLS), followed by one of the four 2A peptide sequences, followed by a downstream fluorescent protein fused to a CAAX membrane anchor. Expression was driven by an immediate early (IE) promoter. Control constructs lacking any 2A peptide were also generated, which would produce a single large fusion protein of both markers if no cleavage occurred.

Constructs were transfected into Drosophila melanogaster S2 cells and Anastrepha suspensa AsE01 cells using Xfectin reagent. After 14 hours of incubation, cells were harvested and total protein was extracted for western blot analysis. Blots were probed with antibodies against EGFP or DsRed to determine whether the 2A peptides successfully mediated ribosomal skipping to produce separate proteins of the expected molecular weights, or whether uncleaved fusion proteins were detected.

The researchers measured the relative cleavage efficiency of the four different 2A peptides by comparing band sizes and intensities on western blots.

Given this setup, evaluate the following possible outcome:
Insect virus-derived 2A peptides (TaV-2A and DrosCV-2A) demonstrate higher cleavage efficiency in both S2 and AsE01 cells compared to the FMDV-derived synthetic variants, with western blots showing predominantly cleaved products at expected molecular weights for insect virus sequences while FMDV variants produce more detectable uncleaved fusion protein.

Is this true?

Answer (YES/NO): NO